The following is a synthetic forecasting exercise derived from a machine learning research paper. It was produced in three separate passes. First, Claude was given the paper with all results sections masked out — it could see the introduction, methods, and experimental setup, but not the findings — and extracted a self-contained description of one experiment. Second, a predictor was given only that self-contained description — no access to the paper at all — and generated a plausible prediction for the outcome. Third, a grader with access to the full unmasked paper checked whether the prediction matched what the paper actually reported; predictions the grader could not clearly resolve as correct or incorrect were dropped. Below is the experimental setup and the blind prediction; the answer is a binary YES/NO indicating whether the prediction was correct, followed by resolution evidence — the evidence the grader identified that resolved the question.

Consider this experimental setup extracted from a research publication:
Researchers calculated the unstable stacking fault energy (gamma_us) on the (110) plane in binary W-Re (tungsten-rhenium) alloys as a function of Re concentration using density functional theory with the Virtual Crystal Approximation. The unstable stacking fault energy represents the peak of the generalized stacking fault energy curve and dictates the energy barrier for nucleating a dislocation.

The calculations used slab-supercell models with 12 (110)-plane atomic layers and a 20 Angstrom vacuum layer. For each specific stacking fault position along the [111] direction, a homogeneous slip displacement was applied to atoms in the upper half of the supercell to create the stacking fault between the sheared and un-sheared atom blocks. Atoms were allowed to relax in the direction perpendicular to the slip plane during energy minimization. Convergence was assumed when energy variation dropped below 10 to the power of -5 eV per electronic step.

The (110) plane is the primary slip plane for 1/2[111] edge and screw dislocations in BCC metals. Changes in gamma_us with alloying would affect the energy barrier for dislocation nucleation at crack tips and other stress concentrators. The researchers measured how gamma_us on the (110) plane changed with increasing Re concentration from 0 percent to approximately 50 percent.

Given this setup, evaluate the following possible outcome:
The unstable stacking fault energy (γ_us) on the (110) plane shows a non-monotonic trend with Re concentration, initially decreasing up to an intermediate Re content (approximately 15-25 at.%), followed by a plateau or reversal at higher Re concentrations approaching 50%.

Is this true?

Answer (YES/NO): NO